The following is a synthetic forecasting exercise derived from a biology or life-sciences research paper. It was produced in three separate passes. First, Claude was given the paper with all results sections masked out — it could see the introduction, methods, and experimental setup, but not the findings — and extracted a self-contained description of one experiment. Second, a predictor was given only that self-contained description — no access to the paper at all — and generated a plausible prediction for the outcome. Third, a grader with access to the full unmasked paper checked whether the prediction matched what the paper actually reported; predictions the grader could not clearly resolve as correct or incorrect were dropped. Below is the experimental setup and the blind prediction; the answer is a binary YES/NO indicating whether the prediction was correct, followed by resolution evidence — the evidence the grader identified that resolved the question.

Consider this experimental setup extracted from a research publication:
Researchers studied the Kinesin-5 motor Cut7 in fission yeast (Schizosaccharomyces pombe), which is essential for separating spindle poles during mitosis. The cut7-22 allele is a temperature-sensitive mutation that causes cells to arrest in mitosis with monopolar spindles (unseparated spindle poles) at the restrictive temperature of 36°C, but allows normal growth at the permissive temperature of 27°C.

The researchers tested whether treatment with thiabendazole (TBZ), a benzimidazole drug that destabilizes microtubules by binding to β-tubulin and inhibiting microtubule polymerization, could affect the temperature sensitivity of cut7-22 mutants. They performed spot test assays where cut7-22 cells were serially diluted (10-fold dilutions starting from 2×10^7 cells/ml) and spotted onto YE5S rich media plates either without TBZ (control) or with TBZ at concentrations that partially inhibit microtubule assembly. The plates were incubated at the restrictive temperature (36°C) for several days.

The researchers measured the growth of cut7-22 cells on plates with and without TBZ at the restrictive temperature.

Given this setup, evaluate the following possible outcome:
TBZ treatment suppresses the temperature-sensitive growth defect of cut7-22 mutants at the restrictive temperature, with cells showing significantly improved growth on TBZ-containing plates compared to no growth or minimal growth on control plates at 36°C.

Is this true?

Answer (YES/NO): YES